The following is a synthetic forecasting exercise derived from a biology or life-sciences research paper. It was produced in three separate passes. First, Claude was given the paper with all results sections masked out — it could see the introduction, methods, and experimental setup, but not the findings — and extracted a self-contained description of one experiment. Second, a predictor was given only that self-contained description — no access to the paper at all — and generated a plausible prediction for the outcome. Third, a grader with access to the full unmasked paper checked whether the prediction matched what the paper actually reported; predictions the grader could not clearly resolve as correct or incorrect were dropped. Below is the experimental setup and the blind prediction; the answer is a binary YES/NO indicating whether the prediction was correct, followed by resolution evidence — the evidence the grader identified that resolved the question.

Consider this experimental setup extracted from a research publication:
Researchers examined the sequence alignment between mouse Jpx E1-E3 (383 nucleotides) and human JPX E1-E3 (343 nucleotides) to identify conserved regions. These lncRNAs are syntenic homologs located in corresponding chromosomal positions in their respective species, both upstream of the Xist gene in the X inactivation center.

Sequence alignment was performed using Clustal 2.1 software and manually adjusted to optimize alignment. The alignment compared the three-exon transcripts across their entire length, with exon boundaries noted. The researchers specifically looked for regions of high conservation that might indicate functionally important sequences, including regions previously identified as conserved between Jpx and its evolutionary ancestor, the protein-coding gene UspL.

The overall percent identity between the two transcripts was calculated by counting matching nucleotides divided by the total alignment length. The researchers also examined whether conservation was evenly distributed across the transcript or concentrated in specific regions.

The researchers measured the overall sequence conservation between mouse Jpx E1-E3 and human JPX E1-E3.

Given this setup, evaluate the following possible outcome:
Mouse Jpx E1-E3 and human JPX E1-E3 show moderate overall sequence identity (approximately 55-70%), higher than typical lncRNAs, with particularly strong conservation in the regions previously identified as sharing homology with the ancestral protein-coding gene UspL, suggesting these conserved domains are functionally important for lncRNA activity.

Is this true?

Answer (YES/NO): NO